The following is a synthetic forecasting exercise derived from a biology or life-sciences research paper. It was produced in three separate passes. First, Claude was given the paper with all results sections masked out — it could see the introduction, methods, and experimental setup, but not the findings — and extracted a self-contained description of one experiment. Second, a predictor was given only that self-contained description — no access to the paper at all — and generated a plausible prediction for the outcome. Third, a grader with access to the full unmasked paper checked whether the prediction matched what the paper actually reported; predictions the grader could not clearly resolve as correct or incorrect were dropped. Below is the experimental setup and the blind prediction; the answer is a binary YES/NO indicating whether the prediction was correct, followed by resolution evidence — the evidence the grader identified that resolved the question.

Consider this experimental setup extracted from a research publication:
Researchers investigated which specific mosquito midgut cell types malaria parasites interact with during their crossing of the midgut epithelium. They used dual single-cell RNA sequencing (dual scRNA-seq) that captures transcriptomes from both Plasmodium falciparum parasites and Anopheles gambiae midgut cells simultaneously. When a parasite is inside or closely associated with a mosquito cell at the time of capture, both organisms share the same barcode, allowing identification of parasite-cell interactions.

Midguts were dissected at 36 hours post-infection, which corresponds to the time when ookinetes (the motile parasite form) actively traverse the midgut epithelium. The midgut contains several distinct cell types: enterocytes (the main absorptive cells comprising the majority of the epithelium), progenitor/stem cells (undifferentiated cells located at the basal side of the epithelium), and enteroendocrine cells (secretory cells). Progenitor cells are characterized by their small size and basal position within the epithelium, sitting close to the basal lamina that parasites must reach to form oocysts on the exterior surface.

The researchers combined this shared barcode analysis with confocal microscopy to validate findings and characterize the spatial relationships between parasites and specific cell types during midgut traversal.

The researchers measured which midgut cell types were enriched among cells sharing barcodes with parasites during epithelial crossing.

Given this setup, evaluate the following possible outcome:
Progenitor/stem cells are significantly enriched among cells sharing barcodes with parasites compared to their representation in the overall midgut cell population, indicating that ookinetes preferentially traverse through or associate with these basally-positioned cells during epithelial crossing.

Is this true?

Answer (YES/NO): YES